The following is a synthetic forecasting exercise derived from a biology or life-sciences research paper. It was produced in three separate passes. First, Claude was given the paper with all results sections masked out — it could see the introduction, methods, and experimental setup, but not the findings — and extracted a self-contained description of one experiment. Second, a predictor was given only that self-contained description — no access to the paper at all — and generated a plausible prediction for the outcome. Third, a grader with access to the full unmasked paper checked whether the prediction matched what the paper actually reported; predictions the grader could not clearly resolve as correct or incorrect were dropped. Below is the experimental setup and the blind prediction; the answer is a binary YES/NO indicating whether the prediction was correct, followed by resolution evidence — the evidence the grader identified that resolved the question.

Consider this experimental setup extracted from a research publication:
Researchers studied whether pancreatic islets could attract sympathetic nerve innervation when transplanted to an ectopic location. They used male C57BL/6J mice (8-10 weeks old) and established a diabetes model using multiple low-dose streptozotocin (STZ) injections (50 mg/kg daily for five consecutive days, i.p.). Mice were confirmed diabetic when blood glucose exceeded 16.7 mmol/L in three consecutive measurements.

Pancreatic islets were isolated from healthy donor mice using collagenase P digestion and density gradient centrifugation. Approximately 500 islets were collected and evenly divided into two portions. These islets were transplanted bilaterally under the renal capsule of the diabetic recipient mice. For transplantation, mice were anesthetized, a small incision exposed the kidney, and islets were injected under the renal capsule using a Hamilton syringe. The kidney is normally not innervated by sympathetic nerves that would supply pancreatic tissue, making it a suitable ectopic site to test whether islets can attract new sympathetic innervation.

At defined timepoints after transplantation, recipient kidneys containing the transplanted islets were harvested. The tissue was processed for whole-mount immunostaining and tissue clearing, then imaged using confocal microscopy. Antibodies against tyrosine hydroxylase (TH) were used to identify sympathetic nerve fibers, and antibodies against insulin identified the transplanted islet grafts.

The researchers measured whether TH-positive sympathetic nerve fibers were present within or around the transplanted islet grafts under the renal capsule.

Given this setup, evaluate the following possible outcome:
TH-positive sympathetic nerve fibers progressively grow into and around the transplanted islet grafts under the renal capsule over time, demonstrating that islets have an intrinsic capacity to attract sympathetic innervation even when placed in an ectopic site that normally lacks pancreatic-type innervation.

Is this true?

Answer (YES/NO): YES